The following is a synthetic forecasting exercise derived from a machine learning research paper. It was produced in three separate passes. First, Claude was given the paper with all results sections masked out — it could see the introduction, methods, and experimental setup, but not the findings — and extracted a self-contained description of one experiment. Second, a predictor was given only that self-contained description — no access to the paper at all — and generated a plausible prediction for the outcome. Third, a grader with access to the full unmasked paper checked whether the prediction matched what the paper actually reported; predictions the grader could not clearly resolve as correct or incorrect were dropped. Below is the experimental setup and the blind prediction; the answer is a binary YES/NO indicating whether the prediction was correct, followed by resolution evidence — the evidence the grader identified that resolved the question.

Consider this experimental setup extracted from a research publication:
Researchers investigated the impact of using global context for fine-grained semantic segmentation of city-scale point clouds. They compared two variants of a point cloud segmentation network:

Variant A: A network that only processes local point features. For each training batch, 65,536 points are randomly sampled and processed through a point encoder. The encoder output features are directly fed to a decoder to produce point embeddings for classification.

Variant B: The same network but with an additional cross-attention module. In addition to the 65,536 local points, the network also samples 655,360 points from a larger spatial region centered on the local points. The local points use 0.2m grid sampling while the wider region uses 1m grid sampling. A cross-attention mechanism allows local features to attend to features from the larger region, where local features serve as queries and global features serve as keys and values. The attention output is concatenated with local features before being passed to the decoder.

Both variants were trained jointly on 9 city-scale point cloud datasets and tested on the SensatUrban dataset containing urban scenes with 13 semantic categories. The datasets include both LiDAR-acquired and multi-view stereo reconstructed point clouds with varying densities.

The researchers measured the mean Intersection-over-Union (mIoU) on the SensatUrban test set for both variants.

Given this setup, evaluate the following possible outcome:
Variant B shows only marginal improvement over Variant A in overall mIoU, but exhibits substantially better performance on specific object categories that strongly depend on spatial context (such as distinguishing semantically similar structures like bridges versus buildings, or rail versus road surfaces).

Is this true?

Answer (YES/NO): NO